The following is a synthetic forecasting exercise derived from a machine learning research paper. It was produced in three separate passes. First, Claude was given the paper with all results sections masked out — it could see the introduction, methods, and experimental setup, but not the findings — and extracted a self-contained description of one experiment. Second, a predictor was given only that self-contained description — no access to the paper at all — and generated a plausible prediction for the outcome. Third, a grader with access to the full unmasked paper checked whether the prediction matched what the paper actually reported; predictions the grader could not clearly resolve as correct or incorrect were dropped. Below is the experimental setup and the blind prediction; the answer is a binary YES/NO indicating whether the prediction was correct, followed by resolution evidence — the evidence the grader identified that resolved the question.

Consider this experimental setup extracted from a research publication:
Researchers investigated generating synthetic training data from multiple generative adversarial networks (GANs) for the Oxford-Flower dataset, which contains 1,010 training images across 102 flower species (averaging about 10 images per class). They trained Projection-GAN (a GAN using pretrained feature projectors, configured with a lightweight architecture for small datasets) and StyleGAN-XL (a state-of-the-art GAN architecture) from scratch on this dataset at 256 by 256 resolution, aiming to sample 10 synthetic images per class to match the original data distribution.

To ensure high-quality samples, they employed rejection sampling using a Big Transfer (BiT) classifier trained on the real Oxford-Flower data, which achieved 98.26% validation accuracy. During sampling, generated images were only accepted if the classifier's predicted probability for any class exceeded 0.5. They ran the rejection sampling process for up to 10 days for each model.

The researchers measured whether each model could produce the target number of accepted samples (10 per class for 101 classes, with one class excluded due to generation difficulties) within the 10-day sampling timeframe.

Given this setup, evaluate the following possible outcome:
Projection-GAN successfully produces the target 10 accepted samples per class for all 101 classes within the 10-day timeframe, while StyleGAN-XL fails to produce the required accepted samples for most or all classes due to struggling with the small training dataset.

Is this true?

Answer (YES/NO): NO